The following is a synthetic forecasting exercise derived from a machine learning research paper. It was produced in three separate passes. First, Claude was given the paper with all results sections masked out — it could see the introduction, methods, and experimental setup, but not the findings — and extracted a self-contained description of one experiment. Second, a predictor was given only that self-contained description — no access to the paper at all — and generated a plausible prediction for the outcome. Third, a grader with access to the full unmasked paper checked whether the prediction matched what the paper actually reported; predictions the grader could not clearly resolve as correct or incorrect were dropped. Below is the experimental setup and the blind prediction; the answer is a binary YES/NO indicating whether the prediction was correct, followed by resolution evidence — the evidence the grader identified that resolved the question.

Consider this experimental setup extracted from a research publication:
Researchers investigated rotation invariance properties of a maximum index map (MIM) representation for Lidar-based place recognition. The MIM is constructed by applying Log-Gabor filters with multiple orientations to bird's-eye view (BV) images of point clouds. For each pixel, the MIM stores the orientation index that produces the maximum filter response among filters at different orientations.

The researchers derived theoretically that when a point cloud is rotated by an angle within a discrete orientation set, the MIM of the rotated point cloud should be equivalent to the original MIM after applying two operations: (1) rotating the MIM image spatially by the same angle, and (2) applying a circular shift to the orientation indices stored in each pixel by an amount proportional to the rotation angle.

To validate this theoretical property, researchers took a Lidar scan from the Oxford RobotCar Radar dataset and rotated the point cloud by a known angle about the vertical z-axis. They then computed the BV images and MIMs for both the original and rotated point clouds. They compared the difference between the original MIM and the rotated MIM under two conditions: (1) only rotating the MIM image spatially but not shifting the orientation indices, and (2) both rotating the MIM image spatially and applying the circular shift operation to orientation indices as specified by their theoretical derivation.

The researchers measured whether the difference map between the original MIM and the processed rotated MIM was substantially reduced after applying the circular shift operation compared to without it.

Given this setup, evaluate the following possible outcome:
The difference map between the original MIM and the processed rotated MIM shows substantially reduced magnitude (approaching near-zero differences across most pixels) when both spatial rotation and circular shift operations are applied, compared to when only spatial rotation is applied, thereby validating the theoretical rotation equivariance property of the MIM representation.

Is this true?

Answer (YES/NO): YES